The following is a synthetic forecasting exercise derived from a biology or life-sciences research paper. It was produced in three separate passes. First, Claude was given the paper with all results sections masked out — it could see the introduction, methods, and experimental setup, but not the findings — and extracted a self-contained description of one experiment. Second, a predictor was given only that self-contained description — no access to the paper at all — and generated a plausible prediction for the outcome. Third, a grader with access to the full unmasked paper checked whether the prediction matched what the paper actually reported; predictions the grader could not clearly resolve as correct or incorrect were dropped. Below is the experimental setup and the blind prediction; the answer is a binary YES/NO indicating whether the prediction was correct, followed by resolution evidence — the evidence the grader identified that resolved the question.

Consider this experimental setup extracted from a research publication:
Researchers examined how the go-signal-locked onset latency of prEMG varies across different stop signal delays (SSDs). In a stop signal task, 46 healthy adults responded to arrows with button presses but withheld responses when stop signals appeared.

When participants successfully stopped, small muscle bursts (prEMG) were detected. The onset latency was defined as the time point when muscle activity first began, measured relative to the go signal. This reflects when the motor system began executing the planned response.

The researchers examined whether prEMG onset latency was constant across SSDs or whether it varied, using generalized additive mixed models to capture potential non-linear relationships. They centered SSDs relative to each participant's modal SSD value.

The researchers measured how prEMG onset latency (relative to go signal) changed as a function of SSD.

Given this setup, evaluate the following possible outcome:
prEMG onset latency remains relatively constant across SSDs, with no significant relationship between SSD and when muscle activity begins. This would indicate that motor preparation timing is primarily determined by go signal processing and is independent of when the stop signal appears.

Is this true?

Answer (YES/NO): NO